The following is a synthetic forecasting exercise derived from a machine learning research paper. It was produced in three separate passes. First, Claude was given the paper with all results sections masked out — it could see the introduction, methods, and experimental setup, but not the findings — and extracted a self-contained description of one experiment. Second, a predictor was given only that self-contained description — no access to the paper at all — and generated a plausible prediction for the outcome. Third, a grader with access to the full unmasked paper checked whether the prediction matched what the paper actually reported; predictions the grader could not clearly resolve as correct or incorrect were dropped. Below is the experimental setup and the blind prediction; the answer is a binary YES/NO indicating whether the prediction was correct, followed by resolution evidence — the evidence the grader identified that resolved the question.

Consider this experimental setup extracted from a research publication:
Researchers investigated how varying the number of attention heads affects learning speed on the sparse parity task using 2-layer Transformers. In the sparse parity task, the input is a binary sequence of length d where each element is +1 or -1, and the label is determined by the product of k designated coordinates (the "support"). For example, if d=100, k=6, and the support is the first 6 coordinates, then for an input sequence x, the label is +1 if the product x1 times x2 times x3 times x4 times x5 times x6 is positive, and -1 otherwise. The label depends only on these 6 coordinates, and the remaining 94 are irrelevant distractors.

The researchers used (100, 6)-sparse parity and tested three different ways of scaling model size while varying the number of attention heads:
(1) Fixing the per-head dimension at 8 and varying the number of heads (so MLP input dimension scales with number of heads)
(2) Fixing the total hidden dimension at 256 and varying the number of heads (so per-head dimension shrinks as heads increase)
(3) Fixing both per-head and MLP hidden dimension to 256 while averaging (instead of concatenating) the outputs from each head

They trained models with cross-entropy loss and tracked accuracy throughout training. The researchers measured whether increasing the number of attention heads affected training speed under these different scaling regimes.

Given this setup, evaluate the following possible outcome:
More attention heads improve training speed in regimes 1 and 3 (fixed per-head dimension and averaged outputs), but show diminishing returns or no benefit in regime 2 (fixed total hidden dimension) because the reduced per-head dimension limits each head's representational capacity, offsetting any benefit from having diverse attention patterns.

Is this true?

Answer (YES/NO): NO